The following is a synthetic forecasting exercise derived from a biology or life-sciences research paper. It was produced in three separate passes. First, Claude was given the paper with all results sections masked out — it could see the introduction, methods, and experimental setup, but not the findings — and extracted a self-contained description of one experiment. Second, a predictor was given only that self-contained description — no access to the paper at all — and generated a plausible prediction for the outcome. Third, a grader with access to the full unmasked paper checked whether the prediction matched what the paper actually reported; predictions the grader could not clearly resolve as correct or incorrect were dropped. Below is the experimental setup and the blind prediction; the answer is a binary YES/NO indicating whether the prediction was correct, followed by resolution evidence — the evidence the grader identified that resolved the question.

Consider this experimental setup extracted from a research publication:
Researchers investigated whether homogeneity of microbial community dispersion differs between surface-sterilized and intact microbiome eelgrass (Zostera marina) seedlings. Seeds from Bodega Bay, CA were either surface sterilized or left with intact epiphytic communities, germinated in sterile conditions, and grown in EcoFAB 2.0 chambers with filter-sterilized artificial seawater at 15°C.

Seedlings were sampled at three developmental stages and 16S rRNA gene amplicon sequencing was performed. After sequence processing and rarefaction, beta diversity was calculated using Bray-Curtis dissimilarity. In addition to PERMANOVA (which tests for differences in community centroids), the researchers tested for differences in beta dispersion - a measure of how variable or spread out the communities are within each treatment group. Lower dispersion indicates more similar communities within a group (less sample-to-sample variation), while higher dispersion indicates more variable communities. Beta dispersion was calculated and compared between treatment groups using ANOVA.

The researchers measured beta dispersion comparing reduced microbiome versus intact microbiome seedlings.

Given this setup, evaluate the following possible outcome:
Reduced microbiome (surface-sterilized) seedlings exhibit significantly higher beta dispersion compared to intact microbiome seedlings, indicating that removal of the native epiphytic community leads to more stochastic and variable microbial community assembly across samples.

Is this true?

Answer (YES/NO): YES